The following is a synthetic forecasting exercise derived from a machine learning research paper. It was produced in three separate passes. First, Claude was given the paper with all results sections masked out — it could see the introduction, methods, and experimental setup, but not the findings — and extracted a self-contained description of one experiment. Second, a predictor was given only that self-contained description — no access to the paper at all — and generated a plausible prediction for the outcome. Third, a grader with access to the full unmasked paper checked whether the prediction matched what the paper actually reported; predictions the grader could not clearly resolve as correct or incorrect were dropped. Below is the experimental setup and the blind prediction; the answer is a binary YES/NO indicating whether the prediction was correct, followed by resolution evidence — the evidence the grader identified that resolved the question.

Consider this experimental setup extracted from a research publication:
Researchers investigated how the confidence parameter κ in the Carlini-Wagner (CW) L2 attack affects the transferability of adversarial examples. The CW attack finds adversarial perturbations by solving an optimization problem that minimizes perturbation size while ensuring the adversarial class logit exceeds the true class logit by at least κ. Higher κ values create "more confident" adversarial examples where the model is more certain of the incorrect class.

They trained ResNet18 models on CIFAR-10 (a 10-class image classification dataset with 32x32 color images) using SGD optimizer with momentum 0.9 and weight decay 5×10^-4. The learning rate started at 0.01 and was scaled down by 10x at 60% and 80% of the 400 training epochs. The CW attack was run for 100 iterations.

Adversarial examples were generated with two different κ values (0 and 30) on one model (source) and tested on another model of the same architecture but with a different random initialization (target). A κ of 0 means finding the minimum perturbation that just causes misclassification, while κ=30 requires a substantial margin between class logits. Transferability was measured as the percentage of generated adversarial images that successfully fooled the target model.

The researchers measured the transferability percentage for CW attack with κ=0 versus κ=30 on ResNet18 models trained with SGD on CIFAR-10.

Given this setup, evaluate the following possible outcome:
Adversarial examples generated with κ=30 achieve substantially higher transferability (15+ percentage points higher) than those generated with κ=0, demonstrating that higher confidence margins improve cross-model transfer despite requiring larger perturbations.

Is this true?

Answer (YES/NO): YES